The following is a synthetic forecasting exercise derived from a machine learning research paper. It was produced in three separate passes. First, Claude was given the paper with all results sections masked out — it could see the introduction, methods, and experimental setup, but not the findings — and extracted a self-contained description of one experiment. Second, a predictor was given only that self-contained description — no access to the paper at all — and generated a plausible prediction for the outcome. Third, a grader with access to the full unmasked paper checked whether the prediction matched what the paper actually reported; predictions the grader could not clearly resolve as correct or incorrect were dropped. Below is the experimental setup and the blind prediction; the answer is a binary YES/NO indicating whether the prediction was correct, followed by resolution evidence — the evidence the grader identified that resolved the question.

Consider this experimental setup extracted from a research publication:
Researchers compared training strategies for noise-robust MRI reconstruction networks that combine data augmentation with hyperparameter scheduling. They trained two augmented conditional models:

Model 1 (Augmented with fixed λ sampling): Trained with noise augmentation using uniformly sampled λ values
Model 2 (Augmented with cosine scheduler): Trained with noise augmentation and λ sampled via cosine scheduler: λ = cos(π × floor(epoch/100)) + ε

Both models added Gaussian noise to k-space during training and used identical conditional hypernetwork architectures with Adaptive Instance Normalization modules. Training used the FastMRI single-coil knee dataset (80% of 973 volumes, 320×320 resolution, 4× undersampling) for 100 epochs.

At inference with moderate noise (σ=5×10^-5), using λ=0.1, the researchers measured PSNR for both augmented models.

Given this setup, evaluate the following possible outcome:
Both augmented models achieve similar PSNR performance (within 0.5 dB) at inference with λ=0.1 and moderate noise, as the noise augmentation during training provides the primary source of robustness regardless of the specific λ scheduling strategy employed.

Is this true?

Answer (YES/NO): YES